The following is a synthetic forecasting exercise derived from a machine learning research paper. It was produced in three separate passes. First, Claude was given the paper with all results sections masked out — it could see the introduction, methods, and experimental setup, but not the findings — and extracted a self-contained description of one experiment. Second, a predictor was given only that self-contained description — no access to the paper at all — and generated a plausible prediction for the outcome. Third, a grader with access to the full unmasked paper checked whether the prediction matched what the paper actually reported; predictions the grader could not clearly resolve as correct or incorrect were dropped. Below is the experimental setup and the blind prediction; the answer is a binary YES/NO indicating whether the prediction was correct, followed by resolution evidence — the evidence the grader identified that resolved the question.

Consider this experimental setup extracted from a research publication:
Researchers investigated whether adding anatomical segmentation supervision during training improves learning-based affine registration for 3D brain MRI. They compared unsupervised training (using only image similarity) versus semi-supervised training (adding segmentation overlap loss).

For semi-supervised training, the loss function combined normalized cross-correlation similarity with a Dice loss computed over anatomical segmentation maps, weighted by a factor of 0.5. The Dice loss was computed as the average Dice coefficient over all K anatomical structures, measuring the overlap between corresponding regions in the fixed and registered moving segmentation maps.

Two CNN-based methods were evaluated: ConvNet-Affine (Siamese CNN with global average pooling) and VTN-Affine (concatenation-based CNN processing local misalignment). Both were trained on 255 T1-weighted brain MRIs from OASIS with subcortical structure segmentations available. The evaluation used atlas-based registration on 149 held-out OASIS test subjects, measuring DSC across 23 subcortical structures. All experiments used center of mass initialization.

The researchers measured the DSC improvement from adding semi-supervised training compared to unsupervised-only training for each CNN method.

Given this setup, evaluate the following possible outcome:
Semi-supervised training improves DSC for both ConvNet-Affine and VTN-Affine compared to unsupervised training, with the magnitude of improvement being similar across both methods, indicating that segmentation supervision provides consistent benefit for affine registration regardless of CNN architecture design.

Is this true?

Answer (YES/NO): NO